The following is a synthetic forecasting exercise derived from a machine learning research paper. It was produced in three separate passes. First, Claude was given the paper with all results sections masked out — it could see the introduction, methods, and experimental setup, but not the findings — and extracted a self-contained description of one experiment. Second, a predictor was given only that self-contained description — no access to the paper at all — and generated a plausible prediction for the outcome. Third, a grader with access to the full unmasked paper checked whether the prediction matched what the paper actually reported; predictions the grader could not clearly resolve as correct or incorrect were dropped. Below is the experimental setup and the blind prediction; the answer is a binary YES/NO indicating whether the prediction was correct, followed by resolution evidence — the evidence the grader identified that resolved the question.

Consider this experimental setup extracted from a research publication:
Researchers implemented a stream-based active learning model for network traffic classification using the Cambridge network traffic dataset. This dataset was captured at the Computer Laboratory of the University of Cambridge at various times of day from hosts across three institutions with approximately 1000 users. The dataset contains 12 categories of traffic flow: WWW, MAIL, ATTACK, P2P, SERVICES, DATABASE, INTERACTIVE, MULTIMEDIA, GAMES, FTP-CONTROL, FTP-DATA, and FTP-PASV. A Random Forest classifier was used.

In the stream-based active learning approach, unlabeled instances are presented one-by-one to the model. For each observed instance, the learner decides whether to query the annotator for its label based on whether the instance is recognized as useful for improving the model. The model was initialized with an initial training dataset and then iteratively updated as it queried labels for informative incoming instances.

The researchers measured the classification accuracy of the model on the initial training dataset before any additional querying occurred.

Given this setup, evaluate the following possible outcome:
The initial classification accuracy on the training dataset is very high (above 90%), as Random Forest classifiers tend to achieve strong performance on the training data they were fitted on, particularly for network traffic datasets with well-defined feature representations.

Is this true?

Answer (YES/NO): NO